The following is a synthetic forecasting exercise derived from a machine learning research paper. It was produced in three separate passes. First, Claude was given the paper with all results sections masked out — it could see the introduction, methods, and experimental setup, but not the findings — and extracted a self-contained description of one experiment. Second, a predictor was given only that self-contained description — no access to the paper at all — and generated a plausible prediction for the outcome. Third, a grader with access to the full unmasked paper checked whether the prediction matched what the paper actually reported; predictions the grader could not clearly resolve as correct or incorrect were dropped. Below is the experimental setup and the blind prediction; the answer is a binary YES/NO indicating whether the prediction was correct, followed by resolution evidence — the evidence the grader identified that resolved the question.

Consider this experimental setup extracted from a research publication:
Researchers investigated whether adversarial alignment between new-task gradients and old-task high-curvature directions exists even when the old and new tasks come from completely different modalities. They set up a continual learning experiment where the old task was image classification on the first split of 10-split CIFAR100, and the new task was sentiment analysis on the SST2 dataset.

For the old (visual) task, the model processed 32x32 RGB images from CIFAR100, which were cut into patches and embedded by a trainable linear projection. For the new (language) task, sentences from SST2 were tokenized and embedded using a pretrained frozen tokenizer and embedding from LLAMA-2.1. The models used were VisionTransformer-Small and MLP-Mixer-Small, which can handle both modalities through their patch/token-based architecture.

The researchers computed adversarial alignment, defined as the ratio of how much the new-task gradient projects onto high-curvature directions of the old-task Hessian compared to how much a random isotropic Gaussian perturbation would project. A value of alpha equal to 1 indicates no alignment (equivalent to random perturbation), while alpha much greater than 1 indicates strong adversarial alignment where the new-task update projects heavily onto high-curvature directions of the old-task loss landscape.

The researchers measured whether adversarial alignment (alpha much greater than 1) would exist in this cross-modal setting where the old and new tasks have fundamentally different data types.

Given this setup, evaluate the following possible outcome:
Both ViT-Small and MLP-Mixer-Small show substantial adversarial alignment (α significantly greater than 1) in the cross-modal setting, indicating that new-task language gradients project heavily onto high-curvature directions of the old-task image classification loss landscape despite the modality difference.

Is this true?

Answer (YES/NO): YES